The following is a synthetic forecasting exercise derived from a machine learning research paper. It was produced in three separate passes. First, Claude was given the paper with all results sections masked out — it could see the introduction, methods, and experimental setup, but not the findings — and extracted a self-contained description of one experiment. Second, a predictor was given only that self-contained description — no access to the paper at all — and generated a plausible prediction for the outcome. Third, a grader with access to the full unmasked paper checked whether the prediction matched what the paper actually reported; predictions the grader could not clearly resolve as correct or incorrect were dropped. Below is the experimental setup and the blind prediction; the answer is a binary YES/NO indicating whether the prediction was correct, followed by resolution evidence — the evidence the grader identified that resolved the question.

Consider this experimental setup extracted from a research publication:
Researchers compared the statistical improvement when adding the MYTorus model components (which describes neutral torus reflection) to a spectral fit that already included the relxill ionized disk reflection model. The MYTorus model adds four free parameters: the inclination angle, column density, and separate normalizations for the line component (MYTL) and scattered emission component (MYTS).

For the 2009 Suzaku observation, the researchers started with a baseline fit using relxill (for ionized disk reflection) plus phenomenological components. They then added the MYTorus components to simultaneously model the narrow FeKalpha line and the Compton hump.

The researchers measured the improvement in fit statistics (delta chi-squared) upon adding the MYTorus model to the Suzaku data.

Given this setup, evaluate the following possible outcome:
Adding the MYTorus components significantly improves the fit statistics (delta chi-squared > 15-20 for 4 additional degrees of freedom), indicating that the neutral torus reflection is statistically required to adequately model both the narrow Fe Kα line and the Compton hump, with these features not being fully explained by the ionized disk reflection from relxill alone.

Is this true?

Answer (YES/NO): YES